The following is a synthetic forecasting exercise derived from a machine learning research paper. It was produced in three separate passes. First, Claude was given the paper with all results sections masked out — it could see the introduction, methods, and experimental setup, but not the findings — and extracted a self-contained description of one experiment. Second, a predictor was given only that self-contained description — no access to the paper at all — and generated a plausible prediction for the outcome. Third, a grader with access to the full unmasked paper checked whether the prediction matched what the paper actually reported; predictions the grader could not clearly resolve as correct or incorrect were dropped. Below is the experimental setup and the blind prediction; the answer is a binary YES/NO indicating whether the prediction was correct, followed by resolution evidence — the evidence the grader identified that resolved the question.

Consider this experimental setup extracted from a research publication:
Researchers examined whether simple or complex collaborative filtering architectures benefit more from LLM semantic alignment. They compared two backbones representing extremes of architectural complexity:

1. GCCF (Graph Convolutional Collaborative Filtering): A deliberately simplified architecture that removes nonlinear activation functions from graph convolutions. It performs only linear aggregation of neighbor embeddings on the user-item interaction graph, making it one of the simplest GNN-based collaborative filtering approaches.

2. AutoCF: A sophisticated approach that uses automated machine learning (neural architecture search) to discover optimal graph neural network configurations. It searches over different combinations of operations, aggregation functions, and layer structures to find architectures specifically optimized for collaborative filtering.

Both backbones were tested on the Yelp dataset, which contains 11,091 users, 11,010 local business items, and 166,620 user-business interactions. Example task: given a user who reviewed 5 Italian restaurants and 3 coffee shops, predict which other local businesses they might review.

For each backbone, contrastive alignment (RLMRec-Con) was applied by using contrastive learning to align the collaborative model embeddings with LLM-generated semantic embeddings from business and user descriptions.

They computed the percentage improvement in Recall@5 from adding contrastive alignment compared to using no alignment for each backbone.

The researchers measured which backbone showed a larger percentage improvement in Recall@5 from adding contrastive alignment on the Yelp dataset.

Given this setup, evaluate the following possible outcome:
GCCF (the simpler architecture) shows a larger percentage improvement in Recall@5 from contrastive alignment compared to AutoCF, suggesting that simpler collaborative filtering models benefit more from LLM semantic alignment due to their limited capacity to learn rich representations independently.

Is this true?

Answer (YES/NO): YES